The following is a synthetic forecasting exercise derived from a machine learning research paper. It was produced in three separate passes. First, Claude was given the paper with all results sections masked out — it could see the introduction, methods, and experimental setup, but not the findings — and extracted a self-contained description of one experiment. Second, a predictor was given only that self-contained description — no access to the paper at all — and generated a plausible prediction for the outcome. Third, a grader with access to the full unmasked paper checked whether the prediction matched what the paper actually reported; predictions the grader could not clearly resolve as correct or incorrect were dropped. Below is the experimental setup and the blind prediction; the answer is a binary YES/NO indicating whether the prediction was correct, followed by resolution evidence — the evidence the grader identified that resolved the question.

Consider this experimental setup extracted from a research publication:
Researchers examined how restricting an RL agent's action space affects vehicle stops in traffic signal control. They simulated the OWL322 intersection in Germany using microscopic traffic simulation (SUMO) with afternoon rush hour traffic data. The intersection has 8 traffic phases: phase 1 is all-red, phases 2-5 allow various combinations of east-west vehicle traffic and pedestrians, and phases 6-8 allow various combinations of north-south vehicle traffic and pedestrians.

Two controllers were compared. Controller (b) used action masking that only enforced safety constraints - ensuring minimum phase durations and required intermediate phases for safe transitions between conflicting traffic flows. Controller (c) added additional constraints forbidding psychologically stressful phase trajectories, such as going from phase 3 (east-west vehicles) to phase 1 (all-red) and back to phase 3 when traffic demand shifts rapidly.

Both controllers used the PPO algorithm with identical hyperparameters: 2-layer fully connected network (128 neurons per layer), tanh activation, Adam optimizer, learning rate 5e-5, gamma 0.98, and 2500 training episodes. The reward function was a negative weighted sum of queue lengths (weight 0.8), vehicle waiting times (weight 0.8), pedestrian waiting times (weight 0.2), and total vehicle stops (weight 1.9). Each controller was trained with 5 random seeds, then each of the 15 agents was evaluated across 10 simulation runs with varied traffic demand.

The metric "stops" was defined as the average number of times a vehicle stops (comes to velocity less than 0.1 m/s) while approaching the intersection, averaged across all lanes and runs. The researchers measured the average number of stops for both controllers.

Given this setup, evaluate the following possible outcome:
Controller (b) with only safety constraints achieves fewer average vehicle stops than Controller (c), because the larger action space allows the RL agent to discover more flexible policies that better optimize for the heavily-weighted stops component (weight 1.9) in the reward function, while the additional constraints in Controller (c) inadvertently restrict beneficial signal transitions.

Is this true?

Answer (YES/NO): NO